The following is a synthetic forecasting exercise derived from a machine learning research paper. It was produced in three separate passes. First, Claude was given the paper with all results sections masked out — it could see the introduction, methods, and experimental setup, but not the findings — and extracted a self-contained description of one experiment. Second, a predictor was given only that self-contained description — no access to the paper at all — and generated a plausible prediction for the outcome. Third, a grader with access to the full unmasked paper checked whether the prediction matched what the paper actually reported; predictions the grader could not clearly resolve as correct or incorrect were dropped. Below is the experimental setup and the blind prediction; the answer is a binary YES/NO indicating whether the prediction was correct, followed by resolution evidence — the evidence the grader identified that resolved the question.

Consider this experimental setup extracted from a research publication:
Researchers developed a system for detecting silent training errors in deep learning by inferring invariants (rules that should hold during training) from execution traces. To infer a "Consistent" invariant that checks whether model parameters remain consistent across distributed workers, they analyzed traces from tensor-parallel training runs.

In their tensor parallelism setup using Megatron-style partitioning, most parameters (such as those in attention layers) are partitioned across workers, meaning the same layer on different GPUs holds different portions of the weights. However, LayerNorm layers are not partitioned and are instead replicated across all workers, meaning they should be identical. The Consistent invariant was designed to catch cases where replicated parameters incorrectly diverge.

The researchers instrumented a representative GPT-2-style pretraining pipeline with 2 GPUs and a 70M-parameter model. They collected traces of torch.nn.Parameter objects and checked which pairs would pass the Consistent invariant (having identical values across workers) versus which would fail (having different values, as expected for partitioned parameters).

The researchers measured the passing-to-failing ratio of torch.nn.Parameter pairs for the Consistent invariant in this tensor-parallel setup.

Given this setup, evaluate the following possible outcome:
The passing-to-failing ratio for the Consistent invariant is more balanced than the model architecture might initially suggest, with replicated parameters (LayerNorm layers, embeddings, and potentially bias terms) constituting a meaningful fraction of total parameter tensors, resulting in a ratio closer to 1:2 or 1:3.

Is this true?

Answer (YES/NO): NO